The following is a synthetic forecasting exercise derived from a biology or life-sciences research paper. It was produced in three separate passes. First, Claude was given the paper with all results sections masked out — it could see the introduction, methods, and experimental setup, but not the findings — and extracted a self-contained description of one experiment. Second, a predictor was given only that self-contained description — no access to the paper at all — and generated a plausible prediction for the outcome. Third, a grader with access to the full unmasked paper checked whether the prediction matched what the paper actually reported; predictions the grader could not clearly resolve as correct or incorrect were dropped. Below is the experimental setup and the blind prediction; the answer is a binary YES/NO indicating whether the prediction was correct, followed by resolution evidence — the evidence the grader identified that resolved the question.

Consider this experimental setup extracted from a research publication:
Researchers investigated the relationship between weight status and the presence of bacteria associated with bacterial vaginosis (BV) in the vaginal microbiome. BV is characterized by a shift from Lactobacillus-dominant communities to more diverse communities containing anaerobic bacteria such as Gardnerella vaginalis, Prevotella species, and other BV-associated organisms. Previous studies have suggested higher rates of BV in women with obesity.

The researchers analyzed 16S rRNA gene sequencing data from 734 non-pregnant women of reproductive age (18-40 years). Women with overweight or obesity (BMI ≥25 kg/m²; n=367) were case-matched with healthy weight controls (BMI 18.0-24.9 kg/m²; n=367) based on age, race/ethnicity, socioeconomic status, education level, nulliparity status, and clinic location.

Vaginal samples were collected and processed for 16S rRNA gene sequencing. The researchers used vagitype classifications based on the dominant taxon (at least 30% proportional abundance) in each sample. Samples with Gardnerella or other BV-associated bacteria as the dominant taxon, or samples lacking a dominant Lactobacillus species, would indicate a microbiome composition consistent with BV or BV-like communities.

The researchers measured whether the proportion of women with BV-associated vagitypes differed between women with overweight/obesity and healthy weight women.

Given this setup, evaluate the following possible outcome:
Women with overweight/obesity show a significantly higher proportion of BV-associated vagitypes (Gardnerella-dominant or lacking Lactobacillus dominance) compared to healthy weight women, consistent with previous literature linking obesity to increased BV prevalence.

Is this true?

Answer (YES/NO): YES